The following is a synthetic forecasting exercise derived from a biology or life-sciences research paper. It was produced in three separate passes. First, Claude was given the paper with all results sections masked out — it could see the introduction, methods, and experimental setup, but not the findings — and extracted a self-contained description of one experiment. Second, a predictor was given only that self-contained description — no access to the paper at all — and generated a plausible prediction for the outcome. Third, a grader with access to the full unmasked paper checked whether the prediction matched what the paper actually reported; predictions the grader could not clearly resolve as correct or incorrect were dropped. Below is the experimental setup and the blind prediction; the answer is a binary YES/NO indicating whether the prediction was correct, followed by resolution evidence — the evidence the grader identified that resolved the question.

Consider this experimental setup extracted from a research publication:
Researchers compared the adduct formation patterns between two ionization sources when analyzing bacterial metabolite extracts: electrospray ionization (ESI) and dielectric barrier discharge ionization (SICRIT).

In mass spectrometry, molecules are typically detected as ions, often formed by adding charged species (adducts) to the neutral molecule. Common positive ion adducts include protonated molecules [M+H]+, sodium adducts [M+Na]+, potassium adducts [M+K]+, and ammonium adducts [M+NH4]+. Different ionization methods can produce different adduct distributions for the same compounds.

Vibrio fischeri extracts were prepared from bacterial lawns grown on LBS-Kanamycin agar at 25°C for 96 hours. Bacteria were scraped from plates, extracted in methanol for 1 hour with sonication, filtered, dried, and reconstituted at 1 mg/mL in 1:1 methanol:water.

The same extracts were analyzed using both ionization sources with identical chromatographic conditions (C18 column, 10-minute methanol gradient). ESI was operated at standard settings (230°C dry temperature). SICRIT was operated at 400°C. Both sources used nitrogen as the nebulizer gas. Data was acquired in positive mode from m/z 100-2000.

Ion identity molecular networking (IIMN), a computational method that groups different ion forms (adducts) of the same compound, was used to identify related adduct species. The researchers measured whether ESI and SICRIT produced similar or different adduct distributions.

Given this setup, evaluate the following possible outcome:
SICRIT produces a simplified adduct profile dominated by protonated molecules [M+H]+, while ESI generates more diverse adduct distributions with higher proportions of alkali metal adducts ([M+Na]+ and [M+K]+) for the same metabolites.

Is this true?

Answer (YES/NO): NO